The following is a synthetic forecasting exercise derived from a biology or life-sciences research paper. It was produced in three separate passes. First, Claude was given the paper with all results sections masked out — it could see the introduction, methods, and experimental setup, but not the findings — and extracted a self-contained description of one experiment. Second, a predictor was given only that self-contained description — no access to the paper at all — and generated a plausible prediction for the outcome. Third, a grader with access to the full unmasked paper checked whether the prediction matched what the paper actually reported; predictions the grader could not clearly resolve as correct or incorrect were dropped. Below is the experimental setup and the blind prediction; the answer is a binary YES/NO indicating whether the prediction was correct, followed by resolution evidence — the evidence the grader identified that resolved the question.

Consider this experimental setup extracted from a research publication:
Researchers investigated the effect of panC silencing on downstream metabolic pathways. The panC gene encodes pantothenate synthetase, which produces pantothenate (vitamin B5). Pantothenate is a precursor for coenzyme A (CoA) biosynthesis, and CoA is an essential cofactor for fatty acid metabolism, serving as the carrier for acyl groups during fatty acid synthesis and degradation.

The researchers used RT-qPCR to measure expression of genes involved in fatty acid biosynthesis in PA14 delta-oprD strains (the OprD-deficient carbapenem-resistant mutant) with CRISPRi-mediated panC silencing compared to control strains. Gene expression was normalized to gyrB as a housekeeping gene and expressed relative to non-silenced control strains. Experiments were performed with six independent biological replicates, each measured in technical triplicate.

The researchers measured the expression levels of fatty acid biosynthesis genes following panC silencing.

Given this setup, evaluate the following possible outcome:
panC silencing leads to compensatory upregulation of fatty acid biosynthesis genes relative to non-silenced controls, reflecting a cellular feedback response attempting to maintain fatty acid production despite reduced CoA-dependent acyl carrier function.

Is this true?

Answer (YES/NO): NO